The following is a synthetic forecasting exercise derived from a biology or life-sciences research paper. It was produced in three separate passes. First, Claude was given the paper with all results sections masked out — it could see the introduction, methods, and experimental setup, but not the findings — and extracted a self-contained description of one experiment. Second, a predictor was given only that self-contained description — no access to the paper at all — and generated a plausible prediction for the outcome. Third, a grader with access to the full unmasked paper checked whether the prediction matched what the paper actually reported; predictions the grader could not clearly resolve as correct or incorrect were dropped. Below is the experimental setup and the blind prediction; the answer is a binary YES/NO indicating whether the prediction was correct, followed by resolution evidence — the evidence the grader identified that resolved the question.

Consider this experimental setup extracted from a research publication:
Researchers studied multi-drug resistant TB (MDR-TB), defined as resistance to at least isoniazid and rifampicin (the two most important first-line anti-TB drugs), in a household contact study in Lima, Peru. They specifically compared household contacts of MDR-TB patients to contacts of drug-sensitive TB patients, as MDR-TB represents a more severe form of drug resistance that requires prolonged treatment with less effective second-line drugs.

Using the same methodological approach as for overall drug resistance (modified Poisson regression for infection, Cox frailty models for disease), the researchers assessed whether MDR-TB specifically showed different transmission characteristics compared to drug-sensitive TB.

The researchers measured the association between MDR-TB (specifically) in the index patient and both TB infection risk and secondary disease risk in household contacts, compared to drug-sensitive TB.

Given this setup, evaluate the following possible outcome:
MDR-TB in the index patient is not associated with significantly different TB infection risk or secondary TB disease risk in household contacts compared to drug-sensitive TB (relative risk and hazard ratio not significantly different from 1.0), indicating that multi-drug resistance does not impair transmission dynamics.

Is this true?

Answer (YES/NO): NO